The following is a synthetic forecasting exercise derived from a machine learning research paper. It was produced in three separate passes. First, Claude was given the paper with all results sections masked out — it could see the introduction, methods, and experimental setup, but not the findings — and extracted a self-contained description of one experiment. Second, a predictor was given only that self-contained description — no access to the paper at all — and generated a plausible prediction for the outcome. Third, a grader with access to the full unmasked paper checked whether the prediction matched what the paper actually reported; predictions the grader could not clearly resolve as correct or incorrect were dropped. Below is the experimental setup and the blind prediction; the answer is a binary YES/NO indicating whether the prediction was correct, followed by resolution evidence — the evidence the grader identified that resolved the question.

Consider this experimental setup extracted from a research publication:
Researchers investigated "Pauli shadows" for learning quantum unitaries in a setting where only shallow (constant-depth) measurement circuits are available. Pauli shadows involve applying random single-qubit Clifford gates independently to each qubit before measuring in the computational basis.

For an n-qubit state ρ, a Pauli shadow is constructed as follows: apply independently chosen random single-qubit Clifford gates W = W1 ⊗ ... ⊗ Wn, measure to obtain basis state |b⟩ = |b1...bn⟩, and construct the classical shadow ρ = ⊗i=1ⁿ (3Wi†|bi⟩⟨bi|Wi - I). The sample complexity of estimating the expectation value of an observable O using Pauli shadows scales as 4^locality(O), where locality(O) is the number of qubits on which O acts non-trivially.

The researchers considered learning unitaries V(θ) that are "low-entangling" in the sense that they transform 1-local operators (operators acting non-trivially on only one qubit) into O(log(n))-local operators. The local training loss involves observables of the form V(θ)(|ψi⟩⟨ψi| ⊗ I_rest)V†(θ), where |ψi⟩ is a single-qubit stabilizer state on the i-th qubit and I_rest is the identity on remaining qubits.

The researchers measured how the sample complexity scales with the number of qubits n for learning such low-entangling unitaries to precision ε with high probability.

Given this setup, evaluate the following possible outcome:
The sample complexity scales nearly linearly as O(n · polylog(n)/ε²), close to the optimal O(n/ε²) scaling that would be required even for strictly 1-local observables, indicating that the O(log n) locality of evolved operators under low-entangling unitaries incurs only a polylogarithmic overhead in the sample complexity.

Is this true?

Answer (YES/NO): NO